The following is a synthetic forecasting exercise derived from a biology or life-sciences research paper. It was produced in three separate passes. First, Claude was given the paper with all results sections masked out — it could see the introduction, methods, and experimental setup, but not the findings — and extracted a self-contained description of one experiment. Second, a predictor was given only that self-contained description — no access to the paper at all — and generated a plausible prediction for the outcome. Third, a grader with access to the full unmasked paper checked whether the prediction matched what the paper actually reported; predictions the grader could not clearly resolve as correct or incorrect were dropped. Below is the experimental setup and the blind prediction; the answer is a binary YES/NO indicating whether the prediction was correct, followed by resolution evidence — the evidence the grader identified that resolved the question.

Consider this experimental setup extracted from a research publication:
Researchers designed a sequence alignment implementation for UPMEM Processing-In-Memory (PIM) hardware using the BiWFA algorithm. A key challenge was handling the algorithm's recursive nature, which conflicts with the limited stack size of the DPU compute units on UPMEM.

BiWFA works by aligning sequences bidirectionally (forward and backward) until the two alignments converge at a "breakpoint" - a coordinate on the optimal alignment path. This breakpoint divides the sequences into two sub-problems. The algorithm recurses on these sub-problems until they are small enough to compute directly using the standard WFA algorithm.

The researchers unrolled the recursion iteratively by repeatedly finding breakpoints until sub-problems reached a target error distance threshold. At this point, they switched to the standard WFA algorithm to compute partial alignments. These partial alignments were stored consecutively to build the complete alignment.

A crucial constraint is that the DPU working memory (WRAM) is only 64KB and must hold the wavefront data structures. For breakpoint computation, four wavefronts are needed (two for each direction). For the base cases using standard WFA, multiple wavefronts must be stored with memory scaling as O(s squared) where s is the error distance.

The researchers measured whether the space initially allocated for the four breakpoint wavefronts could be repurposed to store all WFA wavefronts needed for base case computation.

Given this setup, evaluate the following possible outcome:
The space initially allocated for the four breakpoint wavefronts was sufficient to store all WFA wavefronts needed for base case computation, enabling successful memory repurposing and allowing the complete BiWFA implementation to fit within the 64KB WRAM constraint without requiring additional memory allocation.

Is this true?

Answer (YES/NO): YES